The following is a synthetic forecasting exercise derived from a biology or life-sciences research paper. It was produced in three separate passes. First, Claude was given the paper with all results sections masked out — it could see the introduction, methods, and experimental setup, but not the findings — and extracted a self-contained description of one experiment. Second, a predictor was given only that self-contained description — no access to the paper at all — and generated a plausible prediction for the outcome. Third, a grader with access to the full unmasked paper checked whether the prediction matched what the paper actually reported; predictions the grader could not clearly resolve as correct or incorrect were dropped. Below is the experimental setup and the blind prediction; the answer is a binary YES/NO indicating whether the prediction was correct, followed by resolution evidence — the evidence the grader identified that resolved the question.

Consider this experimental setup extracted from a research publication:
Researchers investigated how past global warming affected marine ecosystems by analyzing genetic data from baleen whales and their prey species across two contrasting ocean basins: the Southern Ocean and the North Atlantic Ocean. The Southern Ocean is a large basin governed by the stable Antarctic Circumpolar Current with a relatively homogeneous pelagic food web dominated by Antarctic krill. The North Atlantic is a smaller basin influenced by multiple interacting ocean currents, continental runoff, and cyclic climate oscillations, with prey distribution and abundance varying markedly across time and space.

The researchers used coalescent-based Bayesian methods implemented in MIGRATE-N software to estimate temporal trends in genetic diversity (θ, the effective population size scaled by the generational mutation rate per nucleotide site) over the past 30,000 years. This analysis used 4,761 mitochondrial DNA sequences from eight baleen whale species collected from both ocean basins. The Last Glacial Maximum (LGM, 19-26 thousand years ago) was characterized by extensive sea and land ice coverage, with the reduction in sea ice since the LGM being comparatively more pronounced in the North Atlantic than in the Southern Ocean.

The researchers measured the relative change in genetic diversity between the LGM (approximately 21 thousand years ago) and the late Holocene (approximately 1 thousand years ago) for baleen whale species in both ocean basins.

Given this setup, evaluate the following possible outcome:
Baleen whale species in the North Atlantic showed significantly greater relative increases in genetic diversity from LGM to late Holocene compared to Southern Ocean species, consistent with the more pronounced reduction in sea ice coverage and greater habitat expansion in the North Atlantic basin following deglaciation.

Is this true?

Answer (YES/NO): NO